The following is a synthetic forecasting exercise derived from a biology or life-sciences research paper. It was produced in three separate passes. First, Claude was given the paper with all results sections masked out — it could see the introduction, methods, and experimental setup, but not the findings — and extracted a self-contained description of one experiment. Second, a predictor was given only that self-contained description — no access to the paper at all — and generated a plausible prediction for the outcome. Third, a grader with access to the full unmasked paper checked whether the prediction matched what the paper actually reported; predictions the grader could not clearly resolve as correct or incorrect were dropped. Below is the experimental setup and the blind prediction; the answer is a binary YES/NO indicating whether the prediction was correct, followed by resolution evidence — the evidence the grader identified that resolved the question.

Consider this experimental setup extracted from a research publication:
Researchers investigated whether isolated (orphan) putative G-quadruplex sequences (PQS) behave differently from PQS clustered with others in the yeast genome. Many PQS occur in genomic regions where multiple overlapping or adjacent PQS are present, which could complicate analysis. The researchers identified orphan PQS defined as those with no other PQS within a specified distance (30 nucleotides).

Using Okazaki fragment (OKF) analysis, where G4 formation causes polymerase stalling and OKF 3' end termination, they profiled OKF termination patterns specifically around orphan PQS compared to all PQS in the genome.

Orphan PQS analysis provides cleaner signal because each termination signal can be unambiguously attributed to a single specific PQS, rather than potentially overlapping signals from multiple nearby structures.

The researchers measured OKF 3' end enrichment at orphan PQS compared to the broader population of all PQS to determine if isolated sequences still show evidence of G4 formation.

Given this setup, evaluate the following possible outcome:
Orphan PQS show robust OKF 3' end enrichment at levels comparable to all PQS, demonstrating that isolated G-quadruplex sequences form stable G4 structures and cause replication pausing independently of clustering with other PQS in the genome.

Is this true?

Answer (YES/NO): YES